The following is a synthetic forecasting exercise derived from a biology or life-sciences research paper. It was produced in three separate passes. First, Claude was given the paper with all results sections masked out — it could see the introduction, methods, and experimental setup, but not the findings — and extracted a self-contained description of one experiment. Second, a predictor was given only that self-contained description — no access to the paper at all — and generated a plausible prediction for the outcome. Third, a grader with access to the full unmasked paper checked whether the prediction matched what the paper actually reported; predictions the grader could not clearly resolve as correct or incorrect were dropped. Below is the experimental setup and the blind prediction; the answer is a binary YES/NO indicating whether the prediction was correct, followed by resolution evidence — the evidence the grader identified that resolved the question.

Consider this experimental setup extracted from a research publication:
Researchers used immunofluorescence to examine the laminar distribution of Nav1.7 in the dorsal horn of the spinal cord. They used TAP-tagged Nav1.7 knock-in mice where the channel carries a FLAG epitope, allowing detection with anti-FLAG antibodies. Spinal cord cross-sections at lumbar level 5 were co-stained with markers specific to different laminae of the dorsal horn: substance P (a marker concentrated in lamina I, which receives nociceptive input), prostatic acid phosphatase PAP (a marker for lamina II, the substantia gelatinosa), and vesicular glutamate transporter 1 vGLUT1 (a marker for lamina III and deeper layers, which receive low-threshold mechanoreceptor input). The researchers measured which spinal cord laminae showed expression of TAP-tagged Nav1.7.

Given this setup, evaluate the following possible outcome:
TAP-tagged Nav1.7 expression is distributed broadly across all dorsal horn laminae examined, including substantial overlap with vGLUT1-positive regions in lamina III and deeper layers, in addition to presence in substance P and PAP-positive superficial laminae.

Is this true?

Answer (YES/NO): NO